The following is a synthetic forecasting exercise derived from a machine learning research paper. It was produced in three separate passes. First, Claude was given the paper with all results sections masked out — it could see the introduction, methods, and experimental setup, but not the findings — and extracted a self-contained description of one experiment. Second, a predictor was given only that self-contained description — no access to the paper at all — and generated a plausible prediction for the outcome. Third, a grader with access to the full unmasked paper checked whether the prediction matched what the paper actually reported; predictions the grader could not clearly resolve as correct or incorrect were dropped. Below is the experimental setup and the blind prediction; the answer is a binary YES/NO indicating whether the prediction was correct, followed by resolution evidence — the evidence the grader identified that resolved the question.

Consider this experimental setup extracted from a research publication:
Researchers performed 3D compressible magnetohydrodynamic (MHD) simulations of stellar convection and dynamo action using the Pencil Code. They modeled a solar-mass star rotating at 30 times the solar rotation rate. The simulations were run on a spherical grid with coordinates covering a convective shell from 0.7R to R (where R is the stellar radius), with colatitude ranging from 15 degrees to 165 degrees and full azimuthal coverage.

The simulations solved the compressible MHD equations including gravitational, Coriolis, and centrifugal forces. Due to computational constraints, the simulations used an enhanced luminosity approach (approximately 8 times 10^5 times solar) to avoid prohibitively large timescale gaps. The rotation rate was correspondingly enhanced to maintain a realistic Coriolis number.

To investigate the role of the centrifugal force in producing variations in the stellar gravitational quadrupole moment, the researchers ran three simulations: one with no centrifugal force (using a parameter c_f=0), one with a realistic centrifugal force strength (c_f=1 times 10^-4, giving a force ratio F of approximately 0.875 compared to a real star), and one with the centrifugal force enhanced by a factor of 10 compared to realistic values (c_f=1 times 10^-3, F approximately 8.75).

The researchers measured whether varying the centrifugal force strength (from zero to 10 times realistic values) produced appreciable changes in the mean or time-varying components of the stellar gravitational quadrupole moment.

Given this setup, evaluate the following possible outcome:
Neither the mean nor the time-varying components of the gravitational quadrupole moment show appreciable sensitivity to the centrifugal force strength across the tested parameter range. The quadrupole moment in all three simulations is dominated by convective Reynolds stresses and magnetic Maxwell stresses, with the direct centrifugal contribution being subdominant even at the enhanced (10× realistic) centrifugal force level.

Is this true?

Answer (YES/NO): YES